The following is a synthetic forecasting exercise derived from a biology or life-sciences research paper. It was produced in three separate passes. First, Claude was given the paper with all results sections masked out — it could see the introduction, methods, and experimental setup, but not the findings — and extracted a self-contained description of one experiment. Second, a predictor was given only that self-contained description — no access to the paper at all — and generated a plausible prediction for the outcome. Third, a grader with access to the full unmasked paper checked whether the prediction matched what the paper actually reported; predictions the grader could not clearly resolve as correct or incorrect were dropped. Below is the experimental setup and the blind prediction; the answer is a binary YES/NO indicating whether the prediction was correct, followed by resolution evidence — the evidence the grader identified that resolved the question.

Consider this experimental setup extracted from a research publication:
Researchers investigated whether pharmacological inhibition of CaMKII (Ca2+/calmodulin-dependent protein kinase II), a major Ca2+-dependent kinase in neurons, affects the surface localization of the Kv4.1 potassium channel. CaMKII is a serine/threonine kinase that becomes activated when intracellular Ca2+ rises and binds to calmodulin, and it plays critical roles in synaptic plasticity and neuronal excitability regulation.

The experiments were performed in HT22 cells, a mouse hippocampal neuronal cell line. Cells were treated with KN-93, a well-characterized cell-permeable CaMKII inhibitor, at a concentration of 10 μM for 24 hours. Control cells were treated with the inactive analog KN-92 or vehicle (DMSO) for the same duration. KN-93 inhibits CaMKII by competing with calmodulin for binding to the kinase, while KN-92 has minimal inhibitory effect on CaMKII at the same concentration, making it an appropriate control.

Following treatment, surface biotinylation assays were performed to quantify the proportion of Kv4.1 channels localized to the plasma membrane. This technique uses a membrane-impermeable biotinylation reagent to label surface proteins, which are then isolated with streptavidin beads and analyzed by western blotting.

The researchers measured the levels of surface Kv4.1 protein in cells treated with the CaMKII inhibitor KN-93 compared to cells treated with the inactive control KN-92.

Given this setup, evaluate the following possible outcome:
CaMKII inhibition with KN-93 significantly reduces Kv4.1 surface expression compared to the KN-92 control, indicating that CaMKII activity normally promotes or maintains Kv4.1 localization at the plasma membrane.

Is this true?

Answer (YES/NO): YES